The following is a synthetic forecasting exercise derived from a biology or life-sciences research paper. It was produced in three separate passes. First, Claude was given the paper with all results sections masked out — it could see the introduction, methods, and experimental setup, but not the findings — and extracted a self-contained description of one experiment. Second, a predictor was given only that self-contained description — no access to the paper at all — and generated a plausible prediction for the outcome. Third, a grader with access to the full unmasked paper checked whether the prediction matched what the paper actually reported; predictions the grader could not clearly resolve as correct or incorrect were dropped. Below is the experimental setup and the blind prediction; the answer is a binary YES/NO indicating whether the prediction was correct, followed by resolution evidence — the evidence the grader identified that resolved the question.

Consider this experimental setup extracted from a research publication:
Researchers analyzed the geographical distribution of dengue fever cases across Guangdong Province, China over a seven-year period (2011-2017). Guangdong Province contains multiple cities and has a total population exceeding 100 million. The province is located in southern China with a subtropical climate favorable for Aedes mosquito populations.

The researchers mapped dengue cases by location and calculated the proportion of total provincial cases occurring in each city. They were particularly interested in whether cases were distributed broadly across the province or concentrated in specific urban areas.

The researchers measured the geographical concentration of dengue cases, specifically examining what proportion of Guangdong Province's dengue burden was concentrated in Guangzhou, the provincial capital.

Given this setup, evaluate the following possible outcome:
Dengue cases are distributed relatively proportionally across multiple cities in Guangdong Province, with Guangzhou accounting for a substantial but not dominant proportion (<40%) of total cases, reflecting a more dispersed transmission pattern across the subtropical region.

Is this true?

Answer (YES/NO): NO